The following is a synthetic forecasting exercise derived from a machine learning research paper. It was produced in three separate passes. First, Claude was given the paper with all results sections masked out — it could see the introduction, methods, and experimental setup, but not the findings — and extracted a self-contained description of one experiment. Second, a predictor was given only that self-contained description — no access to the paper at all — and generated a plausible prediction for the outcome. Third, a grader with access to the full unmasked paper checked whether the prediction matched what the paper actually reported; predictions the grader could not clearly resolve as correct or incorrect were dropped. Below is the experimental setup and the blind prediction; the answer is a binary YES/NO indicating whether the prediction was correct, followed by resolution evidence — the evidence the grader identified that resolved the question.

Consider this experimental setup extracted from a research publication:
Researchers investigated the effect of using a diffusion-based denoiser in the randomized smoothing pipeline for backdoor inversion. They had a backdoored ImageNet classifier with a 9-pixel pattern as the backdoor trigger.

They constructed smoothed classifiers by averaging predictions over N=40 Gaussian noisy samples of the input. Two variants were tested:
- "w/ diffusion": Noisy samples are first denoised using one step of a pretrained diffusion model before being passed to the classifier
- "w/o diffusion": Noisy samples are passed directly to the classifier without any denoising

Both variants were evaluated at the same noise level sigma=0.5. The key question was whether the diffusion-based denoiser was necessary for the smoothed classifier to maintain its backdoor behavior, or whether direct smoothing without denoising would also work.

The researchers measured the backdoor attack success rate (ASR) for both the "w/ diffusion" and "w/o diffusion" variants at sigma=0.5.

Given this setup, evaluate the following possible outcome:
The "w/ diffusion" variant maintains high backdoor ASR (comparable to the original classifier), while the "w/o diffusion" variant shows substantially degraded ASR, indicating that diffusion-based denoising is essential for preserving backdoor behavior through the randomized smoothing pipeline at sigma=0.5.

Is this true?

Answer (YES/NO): NO